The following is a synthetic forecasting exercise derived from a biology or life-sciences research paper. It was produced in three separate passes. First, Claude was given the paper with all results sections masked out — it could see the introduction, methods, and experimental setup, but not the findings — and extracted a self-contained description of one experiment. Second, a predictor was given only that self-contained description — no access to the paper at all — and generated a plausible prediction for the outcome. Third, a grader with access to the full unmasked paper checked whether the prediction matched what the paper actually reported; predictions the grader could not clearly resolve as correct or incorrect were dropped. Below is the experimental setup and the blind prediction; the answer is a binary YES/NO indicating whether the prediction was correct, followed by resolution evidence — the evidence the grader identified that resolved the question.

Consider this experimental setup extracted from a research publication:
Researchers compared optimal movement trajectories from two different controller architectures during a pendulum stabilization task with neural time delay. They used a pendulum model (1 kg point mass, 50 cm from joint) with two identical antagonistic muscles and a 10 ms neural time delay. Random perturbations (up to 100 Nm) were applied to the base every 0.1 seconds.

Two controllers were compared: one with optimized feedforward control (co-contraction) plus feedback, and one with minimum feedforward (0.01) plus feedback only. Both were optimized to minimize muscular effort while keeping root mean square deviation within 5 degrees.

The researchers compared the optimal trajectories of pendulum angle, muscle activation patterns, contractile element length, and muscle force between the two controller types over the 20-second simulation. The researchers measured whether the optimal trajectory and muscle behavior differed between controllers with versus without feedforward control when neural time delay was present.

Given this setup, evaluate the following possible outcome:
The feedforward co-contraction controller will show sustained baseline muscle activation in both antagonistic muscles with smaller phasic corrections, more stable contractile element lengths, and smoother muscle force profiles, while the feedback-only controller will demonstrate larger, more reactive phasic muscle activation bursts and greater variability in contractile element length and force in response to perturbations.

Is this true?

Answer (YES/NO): NO